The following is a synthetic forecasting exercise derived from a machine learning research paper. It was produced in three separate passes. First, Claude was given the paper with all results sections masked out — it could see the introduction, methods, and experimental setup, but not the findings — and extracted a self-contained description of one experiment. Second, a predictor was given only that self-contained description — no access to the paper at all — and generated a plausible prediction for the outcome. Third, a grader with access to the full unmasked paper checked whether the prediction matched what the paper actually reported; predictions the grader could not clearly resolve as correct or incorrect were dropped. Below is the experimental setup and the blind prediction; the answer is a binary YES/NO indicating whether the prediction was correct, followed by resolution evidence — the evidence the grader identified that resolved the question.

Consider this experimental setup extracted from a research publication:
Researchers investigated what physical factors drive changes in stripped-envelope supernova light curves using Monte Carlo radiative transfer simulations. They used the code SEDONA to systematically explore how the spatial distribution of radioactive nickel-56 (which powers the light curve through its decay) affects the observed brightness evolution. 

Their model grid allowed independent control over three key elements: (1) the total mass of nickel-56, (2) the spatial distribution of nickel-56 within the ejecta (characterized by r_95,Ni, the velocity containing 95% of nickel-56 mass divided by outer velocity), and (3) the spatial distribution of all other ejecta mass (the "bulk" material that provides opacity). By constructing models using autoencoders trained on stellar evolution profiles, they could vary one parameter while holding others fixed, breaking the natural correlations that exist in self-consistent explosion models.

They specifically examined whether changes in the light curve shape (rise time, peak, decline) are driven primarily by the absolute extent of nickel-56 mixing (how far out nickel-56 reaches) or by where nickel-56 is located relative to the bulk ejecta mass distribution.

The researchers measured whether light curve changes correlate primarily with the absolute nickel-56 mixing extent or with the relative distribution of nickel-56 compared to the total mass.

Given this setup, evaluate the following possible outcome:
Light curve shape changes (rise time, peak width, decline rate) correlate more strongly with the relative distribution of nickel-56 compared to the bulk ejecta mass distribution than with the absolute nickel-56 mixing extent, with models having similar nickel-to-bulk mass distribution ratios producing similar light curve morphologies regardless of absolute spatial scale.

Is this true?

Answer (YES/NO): YES